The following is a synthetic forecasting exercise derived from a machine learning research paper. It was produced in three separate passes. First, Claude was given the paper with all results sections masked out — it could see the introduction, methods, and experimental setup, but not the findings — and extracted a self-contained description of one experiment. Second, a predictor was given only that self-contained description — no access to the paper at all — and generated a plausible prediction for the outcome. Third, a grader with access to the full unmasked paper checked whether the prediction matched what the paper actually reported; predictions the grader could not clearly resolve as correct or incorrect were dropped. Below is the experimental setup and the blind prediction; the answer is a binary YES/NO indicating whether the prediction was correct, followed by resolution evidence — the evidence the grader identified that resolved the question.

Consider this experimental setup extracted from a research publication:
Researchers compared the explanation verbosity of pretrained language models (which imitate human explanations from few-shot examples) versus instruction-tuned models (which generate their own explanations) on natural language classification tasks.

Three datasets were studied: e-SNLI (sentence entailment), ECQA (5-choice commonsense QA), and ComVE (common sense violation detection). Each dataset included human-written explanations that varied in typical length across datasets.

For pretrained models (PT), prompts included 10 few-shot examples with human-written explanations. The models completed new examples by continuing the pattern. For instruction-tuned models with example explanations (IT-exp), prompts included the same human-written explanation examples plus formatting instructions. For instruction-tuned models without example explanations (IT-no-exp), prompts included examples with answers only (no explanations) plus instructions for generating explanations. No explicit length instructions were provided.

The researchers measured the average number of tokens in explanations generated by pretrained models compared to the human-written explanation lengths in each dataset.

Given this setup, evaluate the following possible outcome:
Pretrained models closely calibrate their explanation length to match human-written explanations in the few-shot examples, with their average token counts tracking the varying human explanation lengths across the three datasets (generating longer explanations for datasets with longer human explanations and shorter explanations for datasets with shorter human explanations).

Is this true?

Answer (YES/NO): YES